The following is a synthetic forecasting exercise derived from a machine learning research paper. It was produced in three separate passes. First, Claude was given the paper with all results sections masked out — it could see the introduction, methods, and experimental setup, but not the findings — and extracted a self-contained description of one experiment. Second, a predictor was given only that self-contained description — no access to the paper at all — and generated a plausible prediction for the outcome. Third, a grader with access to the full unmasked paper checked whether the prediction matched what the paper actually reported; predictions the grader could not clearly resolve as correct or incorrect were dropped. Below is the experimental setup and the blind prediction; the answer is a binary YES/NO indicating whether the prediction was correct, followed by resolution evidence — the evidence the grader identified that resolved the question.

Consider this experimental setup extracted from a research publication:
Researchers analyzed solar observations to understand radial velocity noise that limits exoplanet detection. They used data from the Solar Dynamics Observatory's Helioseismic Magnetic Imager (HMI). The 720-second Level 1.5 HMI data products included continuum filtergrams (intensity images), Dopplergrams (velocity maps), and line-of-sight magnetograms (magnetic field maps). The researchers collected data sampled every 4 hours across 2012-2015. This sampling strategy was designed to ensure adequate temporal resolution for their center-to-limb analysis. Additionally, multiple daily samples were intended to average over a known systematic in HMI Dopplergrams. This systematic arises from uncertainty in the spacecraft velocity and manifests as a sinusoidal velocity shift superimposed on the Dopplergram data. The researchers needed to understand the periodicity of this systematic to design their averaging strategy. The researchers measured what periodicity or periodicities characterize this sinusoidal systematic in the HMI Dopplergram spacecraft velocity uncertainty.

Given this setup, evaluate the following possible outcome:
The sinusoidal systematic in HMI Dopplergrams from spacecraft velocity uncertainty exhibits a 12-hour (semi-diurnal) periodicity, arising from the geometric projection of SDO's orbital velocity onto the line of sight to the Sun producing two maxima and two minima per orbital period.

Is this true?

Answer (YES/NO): YES